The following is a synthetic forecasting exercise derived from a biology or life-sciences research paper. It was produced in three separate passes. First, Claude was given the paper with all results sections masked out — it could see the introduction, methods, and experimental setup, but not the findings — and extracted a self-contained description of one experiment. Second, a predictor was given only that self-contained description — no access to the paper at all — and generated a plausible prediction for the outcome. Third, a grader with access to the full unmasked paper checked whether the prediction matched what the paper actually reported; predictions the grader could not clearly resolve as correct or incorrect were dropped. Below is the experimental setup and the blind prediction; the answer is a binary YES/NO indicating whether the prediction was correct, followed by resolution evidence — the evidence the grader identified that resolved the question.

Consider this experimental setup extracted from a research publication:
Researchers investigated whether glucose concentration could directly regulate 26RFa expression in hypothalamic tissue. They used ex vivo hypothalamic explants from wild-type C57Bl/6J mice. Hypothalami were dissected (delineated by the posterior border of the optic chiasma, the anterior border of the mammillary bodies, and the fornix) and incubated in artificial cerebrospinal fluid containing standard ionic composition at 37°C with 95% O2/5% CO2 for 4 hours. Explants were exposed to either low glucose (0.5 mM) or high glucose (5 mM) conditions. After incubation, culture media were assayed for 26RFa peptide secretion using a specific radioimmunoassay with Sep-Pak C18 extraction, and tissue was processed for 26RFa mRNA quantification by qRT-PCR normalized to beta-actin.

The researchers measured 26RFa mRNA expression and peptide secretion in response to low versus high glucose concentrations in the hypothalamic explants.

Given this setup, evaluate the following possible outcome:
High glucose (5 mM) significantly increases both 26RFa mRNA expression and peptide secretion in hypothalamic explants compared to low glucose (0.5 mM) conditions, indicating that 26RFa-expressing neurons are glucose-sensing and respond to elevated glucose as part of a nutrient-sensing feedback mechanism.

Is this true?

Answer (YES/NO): NO